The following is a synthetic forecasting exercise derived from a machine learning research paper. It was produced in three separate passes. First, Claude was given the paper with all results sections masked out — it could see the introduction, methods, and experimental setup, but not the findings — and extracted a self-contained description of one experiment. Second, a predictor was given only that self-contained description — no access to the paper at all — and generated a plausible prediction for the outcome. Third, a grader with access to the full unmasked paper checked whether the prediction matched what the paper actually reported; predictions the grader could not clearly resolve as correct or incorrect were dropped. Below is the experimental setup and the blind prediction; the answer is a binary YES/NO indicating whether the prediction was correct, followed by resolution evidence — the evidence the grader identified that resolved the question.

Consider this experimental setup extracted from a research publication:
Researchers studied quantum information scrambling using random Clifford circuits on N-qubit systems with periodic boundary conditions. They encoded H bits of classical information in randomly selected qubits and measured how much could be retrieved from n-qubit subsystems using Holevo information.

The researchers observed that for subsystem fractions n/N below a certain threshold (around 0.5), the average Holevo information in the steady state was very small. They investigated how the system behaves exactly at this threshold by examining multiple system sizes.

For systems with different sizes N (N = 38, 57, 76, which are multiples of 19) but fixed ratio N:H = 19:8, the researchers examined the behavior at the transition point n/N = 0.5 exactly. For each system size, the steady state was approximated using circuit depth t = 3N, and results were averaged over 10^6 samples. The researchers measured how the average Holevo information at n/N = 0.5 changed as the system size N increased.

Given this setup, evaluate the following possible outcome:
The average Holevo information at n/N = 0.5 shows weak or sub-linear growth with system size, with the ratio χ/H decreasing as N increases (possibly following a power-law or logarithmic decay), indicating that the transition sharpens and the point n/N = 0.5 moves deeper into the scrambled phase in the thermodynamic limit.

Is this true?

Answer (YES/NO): NO